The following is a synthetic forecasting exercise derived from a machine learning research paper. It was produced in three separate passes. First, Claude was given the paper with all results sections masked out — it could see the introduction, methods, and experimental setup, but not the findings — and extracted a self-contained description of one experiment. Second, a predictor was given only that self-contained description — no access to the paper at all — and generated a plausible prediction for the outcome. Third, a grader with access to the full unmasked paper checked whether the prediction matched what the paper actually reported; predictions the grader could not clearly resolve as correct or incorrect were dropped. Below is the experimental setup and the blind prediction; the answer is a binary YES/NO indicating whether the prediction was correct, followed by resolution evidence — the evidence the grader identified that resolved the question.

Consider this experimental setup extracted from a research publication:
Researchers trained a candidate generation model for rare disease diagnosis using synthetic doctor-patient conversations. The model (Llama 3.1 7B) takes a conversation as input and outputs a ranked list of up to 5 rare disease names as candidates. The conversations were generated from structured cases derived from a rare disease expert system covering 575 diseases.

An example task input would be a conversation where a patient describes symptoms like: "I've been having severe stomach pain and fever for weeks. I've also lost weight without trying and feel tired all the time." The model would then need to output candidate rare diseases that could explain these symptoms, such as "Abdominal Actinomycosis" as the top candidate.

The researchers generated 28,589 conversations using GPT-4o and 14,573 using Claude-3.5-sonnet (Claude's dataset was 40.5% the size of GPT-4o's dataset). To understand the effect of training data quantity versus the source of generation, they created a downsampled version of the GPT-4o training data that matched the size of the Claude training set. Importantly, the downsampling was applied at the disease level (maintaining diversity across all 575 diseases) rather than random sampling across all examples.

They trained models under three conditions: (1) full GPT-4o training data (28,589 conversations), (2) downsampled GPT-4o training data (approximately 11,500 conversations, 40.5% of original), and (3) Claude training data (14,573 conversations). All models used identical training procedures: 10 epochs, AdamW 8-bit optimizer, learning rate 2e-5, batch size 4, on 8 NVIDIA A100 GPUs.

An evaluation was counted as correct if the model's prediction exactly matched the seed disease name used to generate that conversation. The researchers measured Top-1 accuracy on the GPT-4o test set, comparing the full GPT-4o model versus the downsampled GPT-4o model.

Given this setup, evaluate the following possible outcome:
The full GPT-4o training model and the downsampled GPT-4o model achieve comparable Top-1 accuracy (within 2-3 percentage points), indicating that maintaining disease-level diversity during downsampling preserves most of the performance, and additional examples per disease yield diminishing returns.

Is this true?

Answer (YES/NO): NO